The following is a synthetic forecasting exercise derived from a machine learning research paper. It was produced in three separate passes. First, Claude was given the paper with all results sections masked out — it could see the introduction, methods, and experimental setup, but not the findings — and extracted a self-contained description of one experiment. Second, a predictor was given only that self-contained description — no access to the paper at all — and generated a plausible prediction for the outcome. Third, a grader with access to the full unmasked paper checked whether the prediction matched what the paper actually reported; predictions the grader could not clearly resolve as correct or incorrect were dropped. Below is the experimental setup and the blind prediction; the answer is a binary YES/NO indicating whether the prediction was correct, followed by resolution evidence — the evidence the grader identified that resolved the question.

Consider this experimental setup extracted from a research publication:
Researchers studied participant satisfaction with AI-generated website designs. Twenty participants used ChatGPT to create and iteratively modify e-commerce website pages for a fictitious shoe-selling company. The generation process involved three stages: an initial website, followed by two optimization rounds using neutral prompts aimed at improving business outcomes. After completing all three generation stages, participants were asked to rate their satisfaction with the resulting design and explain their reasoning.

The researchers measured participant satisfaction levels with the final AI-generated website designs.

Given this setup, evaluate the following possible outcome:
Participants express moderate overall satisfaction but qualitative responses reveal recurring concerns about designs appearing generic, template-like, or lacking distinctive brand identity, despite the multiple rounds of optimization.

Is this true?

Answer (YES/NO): NO